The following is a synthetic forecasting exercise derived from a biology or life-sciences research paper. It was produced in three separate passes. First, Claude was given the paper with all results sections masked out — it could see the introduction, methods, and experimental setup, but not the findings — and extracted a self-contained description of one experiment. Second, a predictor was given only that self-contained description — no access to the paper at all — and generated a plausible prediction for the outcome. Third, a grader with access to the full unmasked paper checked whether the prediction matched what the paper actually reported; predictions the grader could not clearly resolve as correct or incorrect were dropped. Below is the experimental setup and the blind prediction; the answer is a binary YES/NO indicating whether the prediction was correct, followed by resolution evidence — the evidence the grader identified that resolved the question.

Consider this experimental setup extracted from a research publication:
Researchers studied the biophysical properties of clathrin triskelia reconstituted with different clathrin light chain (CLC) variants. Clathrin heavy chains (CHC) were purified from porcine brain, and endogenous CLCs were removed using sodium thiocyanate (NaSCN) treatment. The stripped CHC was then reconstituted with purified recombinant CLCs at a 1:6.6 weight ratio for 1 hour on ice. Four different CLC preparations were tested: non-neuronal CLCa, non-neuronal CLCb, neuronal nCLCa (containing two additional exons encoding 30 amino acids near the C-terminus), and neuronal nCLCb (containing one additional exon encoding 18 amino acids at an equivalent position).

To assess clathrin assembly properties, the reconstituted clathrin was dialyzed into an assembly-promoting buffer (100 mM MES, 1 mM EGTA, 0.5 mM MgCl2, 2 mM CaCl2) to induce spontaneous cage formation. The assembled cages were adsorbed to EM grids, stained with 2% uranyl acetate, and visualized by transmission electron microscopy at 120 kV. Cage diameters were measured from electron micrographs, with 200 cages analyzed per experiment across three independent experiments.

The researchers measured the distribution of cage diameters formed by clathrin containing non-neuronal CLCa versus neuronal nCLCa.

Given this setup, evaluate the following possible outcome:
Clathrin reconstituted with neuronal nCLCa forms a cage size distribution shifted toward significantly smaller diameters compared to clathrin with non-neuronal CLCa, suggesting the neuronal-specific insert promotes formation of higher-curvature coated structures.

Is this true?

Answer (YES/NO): NO